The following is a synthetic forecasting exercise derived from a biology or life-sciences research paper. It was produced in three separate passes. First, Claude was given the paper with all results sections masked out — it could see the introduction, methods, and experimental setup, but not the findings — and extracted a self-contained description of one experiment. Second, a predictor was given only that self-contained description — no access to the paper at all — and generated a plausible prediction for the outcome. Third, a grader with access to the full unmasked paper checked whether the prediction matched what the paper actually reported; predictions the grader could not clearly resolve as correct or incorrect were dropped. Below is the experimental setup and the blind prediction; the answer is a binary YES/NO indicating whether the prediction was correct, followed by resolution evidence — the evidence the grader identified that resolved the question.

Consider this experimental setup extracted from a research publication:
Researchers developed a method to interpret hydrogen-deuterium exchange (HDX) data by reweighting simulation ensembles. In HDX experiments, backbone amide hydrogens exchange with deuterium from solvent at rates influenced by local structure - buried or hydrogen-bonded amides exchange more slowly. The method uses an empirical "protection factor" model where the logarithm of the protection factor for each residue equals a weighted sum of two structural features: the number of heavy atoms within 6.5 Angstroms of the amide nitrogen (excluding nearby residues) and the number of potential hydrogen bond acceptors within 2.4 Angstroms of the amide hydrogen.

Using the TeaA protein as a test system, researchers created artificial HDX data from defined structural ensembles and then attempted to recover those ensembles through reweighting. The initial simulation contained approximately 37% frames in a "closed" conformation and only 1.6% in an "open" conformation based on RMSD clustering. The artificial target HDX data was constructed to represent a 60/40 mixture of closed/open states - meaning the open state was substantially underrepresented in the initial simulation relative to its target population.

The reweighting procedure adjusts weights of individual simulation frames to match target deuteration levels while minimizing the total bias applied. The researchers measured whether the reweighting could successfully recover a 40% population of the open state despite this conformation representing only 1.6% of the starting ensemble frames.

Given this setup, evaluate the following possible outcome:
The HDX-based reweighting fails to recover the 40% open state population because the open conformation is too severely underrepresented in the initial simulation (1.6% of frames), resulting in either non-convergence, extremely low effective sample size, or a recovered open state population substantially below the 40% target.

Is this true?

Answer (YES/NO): NO